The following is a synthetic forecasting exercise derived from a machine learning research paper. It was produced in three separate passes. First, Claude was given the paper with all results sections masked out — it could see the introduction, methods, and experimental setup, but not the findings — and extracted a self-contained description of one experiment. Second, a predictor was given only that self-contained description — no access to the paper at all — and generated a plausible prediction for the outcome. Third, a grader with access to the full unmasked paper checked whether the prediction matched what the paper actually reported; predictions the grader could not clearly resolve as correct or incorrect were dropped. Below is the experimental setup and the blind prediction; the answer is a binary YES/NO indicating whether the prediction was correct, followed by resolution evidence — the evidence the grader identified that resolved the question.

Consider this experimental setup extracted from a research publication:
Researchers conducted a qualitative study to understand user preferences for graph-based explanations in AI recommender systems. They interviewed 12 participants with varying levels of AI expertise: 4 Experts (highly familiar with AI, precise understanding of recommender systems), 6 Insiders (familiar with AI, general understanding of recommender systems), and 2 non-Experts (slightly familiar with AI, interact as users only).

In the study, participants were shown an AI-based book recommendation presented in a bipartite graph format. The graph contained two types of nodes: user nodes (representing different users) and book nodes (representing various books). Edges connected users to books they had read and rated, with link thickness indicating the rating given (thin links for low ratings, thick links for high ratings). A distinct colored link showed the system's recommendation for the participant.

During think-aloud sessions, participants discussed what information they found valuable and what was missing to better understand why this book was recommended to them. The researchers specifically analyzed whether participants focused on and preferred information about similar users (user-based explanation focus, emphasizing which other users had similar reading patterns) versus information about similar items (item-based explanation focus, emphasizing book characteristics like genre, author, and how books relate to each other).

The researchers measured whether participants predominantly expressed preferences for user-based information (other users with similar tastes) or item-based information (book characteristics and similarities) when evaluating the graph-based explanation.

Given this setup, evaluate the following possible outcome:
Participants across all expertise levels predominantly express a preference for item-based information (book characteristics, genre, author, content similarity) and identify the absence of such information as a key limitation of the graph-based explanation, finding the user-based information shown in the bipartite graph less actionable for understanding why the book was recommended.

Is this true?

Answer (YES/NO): YES